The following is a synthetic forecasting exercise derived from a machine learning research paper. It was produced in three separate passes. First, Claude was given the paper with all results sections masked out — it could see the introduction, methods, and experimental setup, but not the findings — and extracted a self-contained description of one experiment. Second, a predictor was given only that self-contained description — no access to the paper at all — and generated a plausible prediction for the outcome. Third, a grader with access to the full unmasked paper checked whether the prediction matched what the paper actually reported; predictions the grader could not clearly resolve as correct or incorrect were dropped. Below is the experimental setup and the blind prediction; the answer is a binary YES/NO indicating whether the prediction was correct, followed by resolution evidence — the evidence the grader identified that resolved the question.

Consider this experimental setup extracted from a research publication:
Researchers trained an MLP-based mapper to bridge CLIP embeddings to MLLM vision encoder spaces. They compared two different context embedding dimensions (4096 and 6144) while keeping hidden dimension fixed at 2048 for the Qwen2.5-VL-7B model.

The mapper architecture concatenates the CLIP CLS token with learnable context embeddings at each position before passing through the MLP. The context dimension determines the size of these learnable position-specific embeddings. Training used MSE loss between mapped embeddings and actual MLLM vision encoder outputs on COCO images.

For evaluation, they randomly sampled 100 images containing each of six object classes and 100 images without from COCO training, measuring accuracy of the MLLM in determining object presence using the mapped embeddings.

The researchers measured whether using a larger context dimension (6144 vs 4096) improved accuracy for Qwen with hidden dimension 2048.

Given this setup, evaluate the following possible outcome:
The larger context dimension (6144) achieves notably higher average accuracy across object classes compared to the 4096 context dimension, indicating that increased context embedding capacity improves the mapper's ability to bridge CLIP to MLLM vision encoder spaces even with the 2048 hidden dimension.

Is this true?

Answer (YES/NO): NO